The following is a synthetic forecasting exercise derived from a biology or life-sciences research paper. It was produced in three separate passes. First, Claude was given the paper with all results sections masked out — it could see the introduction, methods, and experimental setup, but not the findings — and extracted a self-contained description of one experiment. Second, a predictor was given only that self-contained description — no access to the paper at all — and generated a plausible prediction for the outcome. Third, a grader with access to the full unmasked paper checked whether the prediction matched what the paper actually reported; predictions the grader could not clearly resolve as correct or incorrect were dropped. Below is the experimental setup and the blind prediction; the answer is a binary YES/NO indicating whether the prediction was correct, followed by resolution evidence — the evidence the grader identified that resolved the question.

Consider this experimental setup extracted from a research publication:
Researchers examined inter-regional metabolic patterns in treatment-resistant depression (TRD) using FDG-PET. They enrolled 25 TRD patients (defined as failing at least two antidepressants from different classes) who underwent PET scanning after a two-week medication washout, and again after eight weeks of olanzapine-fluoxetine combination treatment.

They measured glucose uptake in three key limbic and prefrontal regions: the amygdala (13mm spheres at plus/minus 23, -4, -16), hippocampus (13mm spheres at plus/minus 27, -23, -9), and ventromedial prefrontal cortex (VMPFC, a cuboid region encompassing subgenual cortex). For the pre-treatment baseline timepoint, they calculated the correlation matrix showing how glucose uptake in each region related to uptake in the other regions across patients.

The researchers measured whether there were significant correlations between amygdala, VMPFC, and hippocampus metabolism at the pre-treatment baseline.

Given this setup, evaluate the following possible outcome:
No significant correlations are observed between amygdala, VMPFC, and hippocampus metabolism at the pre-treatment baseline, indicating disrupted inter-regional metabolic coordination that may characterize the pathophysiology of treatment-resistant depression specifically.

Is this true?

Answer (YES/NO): YES